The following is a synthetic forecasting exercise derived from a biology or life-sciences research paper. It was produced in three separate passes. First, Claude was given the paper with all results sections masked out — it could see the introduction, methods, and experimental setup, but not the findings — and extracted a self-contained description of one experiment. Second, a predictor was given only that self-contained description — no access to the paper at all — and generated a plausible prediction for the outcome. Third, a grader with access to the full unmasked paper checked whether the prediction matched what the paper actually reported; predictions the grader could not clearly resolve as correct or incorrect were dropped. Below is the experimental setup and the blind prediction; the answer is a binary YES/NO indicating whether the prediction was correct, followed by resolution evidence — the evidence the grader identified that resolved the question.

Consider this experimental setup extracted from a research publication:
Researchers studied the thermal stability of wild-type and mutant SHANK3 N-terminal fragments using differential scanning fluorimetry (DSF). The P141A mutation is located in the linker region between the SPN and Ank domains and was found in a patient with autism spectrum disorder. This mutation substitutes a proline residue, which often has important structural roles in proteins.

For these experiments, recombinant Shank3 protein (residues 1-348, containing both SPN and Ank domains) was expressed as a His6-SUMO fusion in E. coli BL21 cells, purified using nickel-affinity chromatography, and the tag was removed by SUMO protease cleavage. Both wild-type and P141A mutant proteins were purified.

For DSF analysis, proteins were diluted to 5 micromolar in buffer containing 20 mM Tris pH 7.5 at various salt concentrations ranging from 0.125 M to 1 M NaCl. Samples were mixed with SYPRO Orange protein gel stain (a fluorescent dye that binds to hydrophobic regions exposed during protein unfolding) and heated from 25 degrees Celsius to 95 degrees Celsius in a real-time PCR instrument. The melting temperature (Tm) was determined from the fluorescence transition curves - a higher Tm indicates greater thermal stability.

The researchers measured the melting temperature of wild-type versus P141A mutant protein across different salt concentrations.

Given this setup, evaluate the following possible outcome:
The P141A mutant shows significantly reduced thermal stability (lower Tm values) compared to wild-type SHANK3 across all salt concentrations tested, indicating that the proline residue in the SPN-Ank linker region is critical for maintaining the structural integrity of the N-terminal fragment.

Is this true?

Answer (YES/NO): NO